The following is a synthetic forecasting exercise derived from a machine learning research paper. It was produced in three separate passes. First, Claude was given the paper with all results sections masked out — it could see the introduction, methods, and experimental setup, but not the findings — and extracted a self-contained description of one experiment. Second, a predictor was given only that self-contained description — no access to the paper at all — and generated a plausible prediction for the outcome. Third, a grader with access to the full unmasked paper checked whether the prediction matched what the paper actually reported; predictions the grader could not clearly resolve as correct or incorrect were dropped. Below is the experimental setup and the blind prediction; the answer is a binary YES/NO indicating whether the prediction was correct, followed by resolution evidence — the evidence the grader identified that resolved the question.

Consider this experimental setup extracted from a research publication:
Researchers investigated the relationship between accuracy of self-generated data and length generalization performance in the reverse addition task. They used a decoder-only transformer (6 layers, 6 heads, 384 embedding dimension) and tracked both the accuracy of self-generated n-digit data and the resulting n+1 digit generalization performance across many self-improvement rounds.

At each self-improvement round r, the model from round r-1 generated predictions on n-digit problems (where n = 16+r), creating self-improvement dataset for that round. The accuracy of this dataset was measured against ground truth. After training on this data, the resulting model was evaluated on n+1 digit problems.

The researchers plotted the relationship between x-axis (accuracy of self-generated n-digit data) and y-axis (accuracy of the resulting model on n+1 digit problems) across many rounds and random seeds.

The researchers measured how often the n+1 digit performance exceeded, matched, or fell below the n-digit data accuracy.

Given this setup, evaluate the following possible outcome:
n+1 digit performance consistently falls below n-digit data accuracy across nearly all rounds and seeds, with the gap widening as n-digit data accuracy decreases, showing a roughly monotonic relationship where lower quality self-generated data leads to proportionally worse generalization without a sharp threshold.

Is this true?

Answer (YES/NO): NO